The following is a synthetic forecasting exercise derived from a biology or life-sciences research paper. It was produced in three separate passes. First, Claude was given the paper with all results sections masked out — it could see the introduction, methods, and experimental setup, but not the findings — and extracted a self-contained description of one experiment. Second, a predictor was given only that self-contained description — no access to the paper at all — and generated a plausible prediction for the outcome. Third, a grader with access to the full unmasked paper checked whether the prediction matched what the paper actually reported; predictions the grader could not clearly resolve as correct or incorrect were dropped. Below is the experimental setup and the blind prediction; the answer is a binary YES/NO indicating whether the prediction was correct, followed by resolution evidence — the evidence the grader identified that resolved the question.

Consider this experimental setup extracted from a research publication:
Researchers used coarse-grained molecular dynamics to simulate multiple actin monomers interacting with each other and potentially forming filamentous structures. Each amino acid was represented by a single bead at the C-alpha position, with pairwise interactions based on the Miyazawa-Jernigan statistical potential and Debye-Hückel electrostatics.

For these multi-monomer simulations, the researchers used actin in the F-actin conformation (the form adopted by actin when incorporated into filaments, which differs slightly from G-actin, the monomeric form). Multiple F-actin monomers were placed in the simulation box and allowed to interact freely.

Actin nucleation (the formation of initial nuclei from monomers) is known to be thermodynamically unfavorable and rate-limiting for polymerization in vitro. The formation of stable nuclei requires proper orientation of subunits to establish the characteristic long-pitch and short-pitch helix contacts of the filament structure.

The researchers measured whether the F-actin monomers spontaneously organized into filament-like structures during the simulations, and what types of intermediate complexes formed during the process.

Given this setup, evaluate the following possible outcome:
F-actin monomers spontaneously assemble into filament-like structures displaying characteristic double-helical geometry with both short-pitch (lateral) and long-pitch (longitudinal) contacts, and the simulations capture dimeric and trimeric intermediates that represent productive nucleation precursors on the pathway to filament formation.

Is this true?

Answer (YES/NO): NO